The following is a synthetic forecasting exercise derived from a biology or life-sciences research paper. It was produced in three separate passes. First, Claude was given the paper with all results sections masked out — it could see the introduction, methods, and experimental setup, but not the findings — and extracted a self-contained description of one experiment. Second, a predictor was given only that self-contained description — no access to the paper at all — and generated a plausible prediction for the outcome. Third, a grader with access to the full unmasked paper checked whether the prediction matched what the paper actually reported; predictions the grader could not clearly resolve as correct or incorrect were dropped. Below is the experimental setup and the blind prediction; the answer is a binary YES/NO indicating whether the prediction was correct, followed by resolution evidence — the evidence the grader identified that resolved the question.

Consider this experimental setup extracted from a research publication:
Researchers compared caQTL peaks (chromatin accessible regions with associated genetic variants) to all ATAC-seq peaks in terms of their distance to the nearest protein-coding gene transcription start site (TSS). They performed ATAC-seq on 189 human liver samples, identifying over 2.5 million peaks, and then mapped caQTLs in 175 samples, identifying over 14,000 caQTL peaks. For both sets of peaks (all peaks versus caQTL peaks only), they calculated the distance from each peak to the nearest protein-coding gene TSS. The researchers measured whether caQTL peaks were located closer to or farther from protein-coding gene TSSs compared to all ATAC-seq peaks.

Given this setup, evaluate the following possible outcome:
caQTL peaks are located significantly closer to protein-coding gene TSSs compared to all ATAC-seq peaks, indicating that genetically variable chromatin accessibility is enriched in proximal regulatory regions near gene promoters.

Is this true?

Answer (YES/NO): YES